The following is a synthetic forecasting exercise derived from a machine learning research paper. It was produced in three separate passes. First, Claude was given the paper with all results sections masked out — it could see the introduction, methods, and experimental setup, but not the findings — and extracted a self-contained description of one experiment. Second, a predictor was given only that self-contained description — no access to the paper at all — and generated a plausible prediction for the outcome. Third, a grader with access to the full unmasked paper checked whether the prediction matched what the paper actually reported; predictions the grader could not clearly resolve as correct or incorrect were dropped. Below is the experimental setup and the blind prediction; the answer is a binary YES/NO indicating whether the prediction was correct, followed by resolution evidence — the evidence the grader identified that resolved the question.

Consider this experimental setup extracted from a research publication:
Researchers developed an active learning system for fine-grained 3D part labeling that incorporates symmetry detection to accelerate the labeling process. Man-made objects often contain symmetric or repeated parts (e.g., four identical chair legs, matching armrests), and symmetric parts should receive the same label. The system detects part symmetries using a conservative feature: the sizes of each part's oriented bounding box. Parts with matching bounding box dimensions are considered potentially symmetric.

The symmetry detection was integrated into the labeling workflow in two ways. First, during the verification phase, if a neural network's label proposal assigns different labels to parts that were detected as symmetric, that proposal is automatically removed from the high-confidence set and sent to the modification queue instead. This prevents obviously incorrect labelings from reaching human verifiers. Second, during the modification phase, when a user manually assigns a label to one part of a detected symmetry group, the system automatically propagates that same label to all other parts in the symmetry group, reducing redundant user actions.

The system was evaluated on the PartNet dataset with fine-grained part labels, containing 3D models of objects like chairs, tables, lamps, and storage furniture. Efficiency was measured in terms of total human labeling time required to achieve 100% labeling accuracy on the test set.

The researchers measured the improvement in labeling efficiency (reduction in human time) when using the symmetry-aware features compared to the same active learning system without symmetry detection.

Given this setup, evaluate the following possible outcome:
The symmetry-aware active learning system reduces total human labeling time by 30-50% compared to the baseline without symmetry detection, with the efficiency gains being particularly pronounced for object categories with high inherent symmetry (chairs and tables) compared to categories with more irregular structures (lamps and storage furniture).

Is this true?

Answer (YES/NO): NO